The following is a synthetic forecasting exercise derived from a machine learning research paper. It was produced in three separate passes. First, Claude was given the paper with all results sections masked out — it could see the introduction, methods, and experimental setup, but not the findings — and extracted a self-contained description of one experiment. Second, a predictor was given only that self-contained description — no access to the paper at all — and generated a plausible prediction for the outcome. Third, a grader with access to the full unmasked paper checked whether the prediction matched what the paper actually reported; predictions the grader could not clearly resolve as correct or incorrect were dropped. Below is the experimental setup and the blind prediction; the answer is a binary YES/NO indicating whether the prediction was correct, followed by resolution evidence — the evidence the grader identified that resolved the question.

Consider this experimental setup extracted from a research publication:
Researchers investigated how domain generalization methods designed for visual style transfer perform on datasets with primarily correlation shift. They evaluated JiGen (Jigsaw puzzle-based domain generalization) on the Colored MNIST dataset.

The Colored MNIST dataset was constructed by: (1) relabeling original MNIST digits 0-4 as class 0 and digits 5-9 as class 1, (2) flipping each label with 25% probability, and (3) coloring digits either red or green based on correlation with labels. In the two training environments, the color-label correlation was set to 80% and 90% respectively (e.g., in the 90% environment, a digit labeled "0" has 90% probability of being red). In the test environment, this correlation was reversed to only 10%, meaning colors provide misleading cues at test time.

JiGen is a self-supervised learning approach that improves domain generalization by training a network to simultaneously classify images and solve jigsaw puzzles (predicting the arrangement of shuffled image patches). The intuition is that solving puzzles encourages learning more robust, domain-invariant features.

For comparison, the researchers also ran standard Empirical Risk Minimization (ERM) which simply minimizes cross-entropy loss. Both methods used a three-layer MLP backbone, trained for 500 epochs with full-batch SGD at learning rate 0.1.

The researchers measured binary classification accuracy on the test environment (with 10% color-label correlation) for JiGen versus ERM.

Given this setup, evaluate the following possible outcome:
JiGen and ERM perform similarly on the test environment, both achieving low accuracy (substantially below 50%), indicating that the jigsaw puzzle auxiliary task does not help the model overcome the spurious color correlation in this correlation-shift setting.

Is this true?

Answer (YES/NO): NO